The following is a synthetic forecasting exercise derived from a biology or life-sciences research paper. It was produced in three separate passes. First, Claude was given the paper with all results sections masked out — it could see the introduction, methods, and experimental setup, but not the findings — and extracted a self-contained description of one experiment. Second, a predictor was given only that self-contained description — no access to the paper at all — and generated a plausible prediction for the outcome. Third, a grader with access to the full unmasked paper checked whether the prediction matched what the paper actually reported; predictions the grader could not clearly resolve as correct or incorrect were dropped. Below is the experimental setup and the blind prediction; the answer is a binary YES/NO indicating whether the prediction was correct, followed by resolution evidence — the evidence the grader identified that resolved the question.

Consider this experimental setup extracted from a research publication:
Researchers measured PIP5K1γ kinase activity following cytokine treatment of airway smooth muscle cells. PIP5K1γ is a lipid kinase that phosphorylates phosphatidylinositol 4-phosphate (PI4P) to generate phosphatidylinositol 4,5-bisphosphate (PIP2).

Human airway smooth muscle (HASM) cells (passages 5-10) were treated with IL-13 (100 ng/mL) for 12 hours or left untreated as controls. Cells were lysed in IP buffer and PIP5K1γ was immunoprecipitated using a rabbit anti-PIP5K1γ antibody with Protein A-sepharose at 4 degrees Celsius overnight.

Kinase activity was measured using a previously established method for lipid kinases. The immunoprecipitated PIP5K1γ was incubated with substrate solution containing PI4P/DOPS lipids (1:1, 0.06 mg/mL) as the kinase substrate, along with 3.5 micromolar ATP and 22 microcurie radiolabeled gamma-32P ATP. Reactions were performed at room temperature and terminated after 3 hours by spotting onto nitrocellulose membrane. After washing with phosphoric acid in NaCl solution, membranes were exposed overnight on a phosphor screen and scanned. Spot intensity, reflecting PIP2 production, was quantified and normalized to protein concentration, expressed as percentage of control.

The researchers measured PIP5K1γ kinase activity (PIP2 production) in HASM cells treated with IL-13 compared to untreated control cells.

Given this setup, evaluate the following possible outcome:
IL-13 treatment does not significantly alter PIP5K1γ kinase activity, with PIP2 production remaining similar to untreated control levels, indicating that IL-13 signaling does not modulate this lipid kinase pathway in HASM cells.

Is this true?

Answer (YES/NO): NO